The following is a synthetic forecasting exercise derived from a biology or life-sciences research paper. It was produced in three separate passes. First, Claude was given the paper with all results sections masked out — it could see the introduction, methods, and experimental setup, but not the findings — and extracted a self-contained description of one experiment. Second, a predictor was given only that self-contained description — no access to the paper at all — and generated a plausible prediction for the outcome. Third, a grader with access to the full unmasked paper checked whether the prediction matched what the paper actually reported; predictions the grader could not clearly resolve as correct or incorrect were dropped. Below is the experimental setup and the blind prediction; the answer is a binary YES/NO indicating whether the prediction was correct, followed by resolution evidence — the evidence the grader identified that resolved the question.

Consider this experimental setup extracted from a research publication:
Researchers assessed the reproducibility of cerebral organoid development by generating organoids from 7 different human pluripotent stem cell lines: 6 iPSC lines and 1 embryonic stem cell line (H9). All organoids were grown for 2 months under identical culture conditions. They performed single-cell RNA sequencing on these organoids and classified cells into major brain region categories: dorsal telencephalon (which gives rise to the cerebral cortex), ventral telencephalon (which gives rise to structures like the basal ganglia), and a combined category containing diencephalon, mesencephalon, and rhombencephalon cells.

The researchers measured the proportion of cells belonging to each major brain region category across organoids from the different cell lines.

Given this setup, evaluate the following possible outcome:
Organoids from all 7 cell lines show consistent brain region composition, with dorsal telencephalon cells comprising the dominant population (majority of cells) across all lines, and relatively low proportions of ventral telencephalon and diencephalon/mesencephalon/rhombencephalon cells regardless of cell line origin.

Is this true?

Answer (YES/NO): NO